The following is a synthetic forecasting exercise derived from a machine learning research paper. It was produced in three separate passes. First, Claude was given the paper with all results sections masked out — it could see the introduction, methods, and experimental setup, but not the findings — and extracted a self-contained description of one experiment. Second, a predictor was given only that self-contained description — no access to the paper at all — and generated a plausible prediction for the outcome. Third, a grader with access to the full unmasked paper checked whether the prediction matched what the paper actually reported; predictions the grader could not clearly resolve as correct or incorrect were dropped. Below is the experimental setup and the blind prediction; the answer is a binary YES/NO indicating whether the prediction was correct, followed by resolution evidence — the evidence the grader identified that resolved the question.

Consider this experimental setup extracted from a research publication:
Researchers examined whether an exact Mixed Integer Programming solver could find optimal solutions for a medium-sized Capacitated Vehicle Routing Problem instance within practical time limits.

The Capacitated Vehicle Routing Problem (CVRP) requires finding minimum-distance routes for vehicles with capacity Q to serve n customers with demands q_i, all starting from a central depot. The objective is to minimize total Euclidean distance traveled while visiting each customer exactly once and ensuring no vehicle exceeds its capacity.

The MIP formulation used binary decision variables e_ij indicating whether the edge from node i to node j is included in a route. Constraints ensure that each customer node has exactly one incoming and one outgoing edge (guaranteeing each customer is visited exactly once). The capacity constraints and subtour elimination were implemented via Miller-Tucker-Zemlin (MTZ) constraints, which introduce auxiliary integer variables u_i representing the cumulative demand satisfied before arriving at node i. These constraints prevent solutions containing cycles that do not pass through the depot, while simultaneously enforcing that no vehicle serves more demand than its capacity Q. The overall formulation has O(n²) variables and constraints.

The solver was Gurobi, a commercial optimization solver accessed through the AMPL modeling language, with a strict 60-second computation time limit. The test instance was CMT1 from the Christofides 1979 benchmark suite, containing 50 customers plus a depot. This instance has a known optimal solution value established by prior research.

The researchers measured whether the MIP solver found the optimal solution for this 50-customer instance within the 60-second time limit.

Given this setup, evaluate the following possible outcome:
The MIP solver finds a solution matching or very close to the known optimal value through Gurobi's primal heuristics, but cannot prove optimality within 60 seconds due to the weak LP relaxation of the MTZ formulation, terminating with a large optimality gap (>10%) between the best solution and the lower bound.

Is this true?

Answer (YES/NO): NO